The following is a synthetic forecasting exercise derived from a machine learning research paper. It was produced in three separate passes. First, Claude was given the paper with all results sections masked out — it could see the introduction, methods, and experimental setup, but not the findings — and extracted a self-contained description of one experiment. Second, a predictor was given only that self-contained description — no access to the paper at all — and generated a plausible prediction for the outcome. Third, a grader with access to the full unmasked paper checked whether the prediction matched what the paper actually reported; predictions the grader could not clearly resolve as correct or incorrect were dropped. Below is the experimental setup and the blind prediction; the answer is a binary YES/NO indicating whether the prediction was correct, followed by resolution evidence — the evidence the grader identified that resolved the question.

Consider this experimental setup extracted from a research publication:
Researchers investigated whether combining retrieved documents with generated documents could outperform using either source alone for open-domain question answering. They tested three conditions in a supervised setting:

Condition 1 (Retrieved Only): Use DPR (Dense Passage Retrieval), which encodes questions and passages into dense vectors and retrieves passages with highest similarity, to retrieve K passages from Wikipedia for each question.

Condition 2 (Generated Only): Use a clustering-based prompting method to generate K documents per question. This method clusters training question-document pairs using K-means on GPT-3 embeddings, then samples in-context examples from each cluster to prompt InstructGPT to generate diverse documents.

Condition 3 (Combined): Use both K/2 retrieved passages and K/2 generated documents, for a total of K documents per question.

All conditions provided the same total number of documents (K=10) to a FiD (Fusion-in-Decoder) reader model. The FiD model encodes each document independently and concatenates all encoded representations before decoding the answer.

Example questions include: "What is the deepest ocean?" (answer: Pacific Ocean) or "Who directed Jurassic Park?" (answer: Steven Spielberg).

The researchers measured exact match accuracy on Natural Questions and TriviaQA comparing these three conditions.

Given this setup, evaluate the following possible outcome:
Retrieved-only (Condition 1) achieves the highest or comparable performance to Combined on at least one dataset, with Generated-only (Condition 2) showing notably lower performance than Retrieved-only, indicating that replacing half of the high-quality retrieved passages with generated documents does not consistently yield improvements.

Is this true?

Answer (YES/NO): NO